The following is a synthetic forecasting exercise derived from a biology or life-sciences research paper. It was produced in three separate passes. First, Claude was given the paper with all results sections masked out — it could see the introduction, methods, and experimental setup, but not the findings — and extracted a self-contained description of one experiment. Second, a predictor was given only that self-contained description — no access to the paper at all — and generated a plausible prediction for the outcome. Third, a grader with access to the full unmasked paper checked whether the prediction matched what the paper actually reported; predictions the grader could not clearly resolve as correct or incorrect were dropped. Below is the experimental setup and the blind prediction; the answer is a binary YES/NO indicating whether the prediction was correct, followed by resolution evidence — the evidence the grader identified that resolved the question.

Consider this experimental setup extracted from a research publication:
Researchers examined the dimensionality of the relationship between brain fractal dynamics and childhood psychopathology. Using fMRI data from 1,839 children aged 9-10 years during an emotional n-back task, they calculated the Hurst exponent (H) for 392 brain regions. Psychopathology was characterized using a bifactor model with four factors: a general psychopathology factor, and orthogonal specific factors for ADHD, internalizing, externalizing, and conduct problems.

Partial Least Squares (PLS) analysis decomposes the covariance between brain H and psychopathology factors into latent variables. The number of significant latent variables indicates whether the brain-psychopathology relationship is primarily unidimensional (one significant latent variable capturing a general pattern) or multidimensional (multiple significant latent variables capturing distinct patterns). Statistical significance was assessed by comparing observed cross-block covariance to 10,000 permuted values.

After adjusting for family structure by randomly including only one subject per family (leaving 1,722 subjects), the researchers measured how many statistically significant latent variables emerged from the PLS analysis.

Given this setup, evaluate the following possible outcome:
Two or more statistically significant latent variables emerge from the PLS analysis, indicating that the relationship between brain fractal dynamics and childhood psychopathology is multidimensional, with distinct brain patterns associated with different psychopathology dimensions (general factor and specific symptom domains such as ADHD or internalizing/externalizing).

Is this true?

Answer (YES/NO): NO